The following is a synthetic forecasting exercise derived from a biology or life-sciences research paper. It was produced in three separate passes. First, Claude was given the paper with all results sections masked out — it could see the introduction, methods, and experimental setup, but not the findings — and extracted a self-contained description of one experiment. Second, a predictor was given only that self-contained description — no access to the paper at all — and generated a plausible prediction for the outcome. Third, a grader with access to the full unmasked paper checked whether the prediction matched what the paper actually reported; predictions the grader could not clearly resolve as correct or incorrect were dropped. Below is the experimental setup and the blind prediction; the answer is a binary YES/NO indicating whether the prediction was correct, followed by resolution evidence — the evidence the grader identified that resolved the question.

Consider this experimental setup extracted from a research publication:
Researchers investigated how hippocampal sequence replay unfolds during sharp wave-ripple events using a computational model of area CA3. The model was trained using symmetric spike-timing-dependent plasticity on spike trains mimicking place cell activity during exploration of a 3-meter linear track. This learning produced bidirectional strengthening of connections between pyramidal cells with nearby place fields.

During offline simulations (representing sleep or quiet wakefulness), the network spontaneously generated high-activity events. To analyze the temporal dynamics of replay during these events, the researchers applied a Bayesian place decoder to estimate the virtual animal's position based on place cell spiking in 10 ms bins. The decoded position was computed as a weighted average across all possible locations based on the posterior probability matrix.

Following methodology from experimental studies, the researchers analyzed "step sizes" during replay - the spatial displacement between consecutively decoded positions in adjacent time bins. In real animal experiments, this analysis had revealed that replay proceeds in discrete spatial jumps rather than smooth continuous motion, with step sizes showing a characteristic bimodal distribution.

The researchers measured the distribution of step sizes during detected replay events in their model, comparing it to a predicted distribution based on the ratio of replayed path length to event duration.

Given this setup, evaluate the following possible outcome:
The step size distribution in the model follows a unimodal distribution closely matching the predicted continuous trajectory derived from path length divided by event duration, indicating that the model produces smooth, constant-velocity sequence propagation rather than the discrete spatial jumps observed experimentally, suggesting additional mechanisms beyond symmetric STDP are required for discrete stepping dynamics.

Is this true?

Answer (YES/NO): NO